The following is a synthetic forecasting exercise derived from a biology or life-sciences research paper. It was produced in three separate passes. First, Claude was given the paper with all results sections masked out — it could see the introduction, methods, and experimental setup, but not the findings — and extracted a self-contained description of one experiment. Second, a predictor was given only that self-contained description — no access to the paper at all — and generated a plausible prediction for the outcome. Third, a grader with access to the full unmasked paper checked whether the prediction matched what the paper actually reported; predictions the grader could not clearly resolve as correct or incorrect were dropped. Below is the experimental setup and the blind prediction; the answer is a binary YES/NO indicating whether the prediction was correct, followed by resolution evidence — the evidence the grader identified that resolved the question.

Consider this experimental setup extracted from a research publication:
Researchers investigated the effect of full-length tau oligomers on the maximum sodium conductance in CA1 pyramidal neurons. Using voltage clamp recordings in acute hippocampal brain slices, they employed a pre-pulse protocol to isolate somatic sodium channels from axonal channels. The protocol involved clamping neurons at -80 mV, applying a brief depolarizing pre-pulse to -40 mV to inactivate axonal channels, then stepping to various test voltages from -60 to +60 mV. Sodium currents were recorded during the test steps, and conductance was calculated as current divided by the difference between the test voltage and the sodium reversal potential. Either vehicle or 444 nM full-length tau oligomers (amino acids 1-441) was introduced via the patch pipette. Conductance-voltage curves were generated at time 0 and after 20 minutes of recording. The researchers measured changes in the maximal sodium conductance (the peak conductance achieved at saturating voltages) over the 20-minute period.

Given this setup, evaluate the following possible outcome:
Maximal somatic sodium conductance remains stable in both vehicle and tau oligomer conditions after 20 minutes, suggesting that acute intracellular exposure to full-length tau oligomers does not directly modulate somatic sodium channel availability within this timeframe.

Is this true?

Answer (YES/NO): NO